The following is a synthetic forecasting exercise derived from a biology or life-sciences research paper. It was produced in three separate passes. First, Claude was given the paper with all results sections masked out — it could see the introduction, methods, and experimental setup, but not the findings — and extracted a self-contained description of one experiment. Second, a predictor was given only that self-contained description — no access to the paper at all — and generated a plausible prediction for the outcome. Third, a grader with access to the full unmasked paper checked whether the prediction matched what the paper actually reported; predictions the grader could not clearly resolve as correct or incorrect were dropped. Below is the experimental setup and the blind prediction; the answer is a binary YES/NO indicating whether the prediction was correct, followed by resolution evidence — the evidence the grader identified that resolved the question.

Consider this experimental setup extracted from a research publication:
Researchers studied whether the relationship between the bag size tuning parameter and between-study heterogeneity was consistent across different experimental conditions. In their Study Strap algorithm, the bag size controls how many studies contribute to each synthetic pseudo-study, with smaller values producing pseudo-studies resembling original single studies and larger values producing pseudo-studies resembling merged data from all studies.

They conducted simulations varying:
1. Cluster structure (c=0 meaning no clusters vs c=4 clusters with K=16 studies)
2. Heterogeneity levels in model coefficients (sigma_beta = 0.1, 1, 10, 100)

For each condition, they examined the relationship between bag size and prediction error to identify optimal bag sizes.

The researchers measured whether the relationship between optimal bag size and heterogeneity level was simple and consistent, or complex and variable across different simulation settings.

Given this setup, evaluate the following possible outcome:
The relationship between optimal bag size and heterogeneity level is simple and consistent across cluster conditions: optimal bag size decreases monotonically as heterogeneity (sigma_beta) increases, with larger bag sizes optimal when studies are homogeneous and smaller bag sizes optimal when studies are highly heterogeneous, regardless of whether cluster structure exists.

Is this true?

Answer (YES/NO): NO